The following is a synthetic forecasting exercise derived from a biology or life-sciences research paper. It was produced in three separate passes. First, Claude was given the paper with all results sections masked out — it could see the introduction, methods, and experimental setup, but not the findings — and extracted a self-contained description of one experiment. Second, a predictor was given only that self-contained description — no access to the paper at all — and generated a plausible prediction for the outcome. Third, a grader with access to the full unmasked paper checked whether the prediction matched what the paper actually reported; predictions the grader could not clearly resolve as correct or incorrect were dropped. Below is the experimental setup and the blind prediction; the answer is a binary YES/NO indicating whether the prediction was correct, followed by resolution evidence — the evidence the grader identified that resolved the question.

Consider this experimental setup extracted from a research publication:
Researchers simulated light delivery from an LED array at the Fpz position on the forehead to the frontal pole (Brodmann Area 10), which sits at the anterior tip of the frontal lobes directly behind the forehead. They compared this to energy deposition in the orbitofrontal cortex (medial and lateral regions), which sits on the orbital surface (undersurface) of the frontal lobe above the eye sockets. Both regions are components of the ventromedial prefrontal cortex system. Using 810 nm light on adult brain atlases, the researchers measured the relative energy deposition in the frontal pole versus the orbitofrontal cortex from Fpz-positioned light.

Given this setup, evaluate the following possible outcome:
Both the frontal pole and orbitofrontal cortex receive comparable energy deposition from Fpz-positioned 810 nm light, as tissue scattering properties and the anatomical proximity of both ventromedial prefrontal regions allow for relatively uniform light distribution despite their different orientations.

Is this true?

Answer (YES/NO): NO